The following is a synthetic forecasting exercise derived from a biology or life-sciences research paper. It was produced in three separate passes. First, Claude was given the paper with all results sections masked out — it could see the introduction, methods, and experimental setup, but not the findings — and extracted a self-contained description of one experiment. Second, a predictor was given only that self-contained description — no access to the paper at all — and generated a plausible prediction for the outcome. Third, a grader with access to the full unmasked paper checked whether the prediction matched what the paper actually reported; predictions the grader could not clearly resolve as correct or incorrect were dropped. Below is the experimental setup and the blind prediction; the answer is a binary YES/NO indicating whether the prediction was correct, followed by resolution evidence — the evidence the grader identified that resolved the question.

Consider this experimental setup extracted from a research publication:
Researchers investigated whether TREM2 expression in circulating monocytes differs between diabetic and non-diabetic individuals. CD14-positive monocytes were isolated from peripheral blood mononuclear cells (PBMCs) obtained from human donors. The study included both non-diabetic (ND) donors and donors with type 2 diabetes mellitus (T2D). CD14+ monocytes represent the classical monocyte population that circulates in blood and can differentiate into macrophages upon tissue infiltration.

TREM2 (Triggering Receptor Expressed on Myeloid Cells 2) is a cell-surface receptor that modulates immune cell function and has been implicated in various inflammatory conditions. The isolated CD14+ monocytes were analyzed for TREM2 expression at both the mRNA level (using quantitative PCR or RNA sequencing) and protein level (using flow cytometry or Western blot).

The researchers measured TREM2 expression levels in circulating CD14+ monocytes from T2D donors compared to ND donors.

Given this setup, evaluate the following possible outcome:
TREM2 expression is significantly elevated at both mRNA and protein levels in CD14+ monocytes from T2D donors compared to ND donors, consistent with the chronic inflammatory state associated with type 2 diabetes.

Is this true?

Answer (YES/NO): NO